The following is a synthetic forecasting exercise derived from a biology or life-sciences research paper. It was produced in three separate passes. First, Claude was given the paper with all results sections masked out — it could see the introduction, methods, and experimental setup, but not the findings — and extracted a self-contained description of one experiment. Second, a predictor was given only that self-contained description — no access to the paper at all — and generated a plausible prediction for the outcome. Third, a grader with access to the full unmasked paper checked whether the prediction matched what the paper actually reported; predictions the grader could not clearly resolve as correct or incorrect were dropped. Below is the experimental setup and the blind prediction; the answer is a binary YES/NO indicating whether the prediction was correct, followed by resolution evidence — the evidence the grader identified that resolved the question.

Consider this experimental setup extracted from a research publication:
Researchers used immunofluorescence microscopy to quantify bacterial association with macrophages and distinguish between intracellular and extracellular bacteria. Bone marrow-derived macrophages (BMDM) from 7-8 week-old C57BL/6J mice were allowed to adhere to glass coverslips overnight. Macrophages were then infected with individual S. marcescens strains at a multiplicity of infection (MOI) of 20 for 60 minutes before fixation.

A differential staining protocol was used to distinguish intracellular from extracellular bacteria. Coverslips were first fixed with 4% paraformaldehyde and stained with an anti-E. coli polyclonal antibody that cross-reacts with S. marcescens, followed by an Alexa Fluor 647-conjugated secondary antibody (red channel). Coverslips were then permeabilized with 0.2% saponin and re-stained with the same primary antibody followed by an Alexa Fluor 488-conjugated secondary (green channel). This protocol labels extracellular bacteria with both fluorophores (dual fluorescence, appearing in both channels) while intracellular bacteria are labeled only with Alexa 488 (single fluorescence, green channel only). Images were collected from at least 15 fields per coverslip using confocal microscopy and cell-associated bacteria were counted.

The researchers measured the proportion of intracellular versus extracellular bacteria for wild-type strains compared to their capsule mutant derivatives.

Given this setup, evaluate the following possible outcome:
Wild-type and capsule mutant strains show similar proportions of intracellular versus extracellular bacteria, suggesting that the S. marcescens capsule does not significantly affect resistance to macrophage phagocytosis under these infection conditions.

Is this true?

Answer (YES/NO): NO